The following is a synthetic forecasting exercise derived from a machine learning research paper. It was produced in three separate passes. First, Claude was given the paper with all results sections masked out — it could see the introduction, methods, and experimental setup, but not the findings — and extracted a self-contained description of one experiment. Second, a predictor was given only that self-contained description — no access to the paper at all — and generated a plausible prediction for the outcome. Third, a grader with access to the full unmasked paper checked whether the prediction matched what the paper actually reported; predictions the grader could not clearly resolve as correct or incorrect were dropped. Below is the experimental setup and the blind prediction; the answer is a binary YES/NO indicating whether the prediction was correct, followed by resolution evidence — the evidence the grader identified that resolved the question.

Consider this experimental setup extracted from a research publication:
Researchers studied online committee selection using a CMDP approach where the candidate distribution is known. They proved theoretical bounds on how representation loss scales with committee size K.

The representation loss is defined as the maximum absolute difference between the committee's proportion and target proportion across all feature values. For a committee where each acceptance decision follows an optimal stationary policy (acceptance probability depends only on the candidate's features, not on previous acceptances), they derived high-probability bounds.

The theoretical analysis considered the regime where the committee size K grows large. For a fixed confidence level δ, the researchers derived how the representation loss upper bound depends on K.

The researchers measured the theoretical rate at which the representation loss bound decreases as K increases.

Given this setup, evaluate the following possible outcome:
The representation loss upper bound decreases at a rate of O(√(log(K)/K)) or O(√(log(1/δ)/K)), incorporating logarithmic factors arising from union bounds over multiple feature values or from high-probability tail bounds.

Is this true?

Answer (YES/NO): YES